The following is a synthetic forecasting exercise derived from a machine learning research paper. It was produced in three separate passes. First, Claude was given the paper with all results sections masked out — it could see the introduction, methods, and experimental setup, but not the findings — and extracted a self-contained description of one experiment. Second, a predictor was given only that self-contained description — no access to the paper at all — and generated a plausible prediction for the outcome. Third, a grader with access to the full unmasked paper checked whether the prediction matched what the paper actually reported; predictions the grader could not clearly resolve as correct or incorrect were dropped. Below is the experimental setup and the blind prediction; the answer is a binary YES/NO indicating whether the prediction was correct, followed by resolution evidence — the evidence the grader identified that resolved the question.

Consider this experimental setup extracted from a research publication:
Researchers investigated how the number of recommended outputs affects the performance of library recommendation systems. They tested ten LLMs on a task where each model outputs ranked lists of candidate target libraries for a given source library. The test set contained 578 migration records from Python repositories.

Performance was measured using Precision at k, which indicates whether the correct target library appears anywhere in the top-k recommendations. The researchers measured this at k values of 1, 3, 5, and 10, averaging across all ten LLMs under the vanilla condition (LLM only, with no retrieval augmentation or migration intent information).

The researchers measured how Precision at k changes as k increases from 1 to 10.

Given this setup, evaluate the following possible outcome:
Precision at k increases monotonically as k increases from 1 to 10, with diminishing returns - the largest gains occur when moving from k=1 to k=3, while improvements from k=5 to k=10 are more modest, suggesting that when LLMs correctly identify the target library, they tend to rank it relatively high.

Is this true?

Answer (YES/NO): YES